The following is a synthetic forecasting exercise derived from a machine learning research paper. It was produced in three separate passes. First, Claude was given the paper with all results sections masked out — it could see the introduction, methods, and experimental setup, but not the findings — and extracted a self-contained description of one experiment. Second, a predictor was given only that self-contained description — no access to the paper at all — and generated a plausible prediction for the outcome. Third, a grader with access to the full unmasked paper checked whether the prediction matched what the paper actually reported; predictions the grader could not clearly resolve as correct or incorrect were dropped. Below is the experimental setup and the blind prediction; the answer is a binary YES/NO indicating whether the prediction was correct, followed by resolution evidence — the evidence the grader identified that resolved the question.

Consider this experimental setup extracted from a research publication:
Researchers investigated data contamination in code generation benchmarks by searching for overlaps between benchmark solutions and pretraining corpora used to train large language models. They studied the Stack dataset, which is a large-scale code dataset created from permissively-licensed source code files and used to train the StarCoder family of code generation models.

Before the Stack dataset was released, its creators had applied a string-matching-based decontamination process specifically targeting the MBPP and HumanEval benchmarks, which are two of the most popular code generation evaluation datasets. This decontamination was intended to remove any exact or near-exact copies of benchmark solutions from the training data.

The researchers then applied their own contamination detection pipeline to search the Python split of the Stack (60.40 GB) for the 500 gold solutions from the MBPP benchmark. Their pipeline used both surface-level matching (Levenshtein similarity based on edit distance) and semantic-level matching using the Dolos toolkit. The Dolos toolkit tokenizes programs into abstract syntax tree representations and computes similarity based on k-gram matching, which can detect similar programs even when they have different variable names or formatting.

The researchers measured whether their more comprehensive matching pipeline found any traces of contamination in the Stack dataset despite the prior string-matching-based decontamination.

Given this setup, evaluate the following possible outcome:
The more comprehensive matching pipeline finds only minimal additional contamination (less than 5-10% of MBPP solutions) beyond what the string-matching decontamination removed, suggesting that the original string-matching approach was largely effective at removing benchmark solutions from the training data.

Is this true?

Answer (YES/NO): NO